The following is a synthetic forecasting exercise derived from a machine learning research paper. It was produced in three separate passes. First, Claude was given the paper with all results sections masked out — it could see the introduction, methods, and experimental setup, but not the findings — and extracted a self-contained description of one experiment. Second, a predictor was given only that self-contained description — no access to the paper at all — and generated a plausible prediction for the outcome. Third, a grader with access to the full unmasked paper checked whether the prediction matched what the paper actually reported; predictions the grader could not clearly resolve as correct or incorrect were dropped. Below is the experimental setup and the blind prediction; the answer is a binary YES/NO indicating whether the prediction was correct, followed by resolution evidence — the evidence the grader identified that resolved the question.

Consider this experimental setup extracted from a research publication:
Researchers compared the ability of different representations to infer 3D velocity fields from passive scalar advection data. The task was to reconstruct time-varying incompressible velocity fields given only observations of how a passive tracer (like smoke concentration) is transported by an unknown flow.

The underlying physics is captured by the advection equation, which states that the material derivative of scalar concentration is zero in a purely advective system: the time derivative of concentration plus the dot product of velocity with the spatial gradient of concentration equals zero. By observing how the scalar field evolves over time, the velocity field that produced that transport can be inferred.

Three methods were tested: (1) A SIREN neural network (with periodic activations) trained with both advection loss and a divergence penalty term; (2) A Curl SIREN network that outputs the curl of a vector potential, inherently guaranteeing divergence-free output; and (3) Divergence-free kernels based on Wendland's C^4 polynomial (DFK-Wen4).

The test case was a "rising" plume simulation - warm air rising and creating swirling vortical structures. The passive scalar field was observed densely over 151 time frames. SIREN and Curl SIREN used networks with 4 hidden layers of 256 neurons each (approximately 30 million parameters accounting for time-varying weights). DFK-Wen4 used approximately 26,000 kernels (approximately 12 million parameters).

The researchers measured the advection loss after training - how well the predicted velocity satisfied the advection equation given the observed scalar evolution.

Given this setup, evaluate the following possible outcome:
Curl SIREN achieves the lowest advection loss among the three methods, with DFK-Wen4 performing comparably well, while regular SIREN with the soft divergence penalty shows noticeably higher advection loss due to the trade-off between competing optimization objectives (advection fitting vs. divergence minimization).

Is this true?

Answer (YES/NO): NO